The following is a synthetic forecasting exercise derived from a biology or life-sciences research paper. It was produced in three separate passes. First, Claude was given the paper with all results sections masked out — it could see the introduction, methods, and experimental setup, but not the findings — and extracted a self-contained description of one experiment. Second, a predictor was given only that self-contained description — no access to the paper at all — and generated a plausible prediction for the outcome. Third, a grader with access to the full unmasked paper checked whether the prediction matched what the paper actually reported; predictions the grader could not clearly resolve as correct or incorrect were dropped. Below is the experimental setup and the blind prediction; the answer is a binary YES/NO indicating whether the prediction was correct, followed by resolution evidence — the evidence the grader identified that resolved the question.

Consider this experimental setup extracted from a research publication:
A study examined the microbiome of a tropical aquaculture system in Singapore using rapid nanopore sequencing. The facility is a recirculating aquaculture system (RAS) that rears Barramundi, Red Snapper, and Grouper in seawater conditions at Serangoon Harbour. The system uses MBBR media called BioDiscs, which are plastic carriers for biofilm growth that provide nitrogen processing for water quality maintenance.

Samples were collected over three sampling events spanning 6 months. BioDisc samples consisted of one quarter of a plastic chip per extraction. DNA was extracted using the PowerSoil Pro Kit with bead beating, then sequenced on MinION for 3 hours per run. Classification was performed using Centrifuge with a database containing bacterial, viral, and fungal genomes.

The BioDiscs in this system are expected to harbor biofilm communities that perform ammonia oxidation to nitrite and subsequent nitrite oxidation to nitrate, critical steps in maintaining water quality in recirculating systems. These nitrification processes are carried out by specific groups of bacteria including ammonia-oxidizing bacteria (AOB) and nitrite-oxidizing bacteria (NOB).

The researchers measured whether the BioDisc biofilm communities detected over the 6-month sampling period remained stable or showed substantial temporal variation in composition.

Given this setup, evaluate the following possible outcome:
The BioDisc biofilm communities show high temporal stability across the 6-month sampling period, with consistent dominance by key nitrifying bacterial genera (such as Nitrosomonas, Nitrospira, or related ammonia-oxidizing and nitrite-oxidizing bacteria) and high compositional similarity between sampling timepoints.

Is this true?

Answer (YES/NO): NO